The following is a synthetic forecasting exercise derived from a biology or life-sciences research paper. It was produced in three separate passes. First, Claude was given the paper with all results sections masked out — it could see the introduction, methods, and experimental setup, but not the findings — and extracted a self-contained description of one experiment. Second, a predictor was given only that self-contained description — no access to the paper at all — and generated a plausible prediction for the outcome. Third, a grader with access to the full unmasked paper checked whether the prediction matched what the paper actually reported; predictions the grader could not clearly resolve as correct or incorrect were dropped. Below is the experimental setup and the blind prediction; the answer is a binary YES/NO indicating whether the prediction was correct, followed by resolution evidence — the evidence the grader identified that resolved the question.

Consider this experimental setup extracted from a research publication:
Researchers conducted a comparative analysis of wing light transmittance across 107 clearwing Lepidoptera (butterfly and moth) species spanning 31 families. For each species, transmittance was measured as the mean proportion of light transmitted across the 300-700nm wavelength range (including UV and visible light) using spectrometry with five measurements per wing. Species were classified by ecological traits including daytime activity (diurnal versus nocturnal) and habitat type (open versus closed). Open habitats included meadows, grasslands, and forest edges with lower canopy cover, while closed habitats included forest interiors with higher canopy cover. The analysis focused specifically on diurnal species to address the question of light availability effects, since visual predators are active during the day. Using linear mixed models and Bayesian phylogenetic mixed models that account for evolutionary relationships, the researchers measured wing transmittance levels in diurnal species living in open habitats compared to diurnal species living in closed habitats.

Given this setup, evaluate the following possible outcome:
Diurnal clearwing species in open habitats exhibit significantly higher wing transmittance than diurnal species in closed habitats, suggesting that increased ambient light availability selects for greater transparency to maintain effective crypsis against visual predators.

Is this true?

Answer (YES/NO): YES